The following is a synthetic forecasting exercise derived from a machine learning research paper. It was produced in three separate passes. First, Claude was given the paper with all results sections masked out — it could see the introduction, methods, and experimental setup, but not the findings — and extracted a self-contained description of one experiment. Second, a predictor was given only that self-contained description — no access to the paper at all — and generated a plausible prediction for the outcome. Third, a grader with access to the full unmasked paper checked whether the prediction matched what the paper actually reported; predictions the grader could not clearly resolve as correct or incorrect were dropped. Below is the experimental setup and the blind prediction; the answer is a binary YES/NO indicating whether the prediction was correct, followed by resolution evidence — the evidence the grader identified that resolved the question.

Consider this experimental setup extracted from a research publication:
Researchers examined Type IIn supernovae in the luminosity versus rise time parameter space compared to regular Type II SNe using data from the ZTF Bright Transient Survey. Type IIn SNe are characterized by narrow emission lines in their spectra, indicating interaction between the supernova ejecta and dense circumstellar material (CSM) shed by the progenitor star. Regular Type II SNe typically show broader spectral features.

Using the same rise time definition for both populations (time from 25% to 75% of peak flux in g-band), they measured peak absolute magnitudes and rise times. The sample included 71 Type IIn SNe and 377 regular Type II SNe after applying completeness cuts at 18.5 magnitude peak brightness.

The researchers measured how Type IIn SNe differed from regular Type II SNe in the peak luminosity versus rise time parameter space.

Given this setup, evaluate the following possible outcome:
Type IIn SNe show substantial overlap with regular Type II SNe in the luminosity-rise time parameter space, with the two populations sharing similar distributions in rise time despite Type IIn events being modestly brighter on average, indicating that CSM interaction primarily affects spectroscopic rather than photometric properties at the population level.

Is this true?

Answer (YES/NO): NO